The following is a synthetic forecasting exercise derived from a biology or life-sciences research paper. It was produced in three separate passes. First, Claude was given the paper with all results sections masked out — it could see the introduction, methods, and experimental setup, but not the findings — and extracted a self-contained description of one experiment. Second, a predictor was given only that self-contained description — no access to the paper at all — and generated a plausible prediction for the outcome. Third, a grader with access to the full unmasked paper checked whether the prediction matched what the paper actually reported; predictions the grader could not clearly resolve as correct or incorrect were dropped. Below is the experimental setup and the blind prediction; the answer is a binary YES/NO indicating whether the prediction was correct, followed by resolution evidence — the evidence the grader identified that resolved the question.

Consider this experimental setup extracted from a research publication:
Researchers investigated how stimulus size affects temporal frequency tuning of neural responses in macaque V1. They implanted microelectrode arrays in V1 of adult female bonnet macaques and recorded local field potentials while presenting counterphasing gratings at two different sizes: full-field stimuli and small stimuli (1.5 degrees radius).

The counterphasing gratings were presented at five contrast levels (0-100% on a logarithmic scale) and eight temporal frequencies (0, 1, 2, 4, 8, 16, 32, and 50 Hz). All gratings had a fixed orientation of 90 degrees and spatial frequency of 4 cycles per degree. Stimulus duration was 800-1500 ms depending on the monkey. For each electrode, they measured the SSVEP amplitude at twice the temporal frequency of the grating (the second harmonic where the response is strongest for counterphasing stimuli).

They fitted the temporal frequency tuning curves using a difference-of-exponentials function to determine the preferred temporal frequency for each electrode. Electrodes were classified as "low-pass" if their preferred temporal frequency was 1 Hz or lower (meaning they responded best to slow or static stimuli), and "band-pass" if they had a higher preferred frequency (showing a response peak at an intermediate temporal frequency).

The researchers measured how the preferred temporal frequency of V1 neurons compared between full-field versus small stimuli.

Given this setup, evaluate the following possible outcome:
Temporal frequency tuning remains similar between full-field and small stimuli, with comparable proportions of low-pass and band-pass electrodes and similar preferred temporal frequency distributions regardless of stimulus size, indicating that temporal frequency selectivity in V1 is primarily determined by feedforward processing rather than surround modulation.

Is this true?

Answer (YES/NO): NO